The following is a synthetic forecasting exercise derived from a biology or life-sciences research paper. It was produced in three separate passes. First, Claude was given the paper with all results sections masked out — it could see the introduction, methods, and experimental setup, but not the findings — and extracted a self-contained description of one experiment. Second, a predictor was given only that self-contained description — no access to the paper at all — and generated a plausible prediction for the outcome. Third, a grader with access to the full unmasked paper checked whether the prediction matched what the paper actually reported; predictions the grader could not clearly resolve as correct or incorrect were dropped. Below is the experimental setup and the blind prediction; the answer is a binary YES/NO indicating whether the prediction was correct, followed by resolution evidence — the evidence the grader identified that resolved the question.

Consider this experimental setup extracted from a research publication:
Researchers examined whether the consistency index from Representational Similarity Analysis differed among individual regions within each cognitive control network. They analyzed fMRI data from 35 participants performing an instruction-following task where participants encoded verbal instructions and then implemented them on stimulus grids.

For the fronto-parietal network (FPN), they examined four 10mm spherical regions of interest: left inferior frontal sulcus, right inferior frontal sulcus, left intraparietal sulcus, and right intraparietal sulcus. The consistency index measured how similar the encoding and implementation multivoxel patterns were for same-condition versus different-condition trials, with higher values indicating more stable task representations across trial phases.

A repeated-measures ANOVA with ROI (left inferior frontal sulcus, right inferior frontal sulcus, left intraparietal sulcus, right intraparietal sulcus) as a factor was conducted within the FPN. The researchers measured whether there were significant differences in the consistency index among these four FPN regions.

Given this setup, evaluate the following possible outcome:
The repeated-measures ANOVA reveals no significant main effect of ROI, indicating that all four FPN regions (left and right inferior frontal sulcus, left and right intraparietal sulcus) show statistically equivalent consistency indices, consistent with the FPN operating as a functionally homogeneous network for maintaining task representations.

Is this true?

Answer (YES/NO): NO